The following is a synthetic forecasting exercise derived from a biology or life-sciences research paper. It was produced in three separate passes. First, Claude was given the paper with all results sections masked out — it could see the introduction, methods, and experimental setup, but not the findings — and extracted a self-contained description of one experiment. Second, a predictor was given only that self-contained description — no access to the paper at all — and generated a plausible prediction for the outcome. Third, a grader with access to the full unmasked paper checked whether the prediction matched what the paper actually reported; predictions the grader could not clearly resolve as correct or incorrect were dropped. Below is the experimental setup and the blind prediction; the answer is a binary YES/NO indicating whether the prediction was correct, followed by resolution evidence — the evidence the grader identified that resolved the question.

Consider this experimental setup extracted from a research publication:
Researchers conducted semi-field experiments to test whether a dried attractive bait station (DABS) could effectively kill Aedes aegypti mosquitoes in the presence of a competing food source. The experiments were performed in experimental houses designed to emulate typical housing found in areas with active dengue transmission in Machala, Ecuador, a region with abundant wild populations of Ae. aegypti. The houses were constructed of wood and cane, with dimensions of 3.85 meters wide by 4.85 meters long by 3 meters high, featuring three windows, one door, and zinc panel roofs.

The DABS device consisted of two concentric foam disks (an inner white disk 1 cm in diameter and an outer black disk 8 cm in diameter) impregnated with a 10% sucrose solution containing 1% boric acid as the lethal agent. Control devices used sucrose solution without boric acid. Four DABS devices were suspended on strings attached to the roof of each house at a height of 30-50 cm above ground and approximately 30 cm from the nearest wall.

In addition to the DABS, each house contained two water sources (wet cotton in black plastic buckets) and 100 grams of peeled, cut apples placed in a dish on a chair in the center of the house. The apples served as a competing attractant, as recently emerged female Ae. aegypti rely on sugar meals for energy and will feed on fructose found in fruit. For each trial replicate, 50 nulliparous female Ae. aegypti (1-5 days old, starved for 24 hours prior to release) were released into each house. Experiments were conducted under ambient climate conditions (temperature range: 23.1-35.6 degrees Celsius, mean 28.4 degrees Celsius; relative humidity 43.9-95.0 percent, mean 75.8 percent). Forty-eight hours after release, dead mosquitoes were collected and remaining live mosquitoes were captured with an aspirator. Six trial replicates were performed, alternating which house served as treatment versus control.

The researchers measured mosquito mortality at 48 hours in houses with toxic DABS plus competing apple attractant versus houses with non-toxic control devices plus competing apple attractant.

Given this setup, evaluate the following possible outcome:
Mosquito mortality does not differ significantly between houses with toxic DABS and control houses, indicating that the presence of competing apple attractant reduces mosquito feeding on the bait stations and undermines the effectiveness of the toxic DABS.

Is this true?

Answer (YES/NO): NO